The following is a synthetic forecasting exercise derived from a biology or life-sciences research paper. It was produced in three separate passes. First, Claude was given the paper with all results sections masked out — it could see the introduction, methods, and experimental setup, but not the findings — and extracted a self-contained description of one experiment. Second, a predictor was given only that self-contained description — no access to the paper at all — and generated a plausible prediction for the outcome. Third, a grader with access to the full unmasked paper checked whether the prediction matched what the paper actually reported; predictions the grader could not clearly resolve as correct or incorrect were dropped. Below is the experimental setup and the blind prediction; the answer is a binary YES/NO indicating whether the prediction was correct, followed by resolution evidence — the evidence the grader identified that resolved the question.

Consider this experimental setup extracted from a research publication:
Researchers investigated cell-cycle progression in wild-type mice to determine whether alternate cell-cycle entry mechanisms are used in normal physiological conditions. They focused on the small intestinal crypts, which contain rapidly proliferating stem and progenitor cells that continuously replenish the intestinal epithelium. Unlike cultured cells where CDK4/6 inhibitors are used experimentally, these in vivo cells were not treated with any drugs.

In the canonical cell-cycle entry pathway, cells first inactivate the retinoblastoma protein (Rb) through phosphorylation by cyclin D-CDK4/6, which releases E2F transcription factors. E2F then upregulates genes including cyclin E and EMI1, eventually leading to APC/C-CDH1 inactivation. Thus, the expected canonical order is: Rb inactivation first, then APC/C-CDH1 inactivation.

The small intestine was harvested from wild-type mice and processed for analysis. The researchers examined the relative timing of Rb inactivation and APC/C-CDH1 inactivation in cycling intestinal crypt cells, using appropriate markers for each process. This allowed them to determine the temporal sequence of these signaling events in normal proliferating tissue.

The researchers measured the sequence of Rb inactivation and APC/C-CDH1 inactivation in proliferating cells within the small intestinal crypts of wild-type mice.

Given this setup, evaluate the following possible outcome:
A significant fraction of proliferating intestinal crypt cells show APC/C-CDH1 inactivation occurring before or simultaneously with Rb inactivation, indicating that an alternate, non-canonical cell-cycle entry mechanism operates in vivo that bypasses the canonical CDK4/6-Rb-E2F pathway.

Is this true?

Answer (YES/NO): YES